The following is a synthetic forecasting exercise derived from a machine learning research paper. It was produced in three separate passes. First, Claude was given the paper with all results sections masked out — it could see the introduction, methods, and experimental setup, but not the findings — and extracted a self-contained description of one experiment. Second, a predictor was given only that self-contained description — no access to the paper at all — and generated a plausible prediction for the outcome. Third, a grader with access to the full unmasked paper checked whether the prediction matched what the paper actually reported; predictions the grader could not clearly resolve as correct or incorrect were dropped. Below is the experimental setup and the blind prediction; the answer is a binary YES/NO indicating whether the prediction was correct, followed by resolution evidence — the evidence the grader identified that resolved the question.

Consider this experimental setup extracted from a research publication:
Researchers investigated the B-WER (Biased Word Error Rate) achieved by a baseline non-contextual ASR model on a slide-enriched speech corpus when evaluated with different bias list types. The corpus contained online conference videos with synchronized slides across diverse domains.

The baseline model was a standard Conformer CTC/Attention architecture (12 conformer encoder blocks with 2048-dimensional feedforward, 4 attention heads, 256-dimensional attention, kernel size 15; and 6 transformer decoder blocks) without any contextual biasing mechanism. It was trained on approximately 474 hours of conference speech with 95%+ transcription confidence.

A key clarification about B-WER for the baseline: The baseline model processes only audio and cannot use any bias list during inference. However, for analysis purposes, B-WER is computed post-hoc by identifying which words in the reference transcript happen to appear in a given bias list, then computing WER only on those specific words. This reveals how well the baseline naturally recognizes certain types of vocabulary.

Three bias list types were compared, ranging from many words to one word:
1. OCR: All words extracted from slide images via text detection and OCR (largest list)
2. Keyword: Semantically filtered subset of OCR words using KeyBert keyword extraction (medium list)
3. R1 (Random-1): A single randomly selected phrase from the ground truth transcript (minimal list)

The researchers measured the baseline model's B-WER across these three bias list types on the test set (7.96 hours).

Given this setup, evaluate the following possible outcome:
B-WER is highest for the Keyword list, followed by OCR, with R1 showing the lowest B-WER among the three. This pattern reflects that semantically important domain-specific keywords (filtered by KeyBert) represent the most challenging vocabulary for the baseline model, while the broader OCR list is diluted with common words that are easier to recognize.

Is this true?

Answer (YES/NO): NO